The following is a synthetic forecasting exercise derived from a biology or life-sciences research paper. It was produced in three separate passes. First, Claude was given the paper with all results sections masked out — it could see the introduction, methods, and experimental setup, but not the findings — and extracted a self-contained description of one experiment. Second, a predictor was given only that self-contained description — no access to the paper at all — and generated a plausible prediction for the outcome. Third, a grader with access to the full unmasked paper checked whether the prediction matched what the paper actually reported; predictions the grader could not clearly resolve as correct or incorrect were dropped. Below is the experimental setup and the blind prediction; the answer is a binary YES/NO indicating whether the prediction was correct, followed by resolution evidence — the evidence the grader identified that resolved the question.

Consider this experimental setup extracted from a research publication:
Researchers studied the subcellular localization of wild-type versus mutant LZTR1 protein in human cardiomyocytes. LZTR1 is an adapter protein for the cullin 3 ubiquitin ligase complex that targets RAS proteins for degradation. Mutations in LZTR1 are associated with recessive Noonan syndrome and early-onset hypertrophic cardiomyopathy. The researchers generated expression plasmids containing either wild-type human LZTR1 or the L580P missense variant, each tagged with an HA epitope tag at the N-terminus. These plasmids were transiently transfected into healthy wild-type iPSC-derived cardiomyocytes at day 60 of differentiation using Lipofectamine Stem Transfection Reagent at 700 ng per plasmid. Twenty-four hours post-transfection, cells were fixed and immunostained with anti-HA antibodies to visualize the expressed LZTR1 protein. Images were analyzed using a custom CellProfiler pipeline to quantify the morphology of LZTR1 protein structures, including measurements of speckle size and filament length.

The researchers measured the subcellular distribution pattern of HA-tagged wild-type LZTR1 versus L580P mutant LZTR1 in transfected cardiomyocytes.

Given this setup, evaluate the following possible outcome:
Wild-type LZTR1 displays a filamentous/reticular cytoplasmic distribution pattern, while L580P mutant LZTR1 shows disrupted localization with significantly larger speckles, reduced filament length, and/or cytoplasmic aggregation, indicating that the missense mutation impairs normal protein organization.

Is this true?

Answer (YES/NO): NO